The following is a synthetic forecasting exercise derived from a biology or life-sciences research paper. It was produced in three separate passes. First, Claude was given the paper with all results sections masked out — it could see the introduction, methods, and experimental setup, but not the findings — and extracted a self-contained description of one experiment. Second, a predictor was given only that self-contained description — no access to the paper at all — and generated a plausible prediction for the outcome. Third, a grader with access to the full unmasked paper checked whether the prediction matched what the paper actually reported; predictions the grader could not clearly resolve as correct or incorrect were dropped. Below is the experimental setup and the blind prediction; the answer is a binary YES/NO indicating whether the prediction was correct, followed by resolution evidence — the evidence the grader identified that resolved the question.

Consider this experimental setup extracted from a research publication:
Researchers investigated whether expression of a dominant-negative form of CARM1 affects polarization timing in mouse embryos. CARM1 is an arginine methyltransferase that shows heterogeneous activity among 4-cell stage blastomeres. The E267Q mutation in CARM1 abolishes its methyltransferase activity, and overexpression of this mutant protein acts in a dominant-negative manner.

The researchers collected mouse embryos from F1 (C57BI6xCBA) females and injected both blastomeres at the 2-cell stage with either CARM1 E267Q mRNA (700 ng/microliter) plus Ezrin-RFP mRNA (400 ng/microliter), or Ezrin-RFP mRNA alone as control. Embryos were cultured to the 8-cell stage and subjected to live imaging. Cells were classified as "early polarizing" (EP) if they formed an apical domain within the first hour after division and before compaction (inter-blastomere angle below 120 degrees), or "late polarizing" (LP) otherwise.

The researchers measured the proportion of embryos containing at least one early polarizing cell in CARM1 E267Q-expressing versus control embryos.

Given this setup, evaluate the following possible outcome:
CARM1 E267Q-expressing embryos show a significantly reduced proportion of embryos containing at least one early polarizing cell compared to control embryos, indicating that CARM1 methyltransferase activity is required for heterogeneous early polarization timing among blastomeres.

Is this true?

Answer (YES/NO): NO